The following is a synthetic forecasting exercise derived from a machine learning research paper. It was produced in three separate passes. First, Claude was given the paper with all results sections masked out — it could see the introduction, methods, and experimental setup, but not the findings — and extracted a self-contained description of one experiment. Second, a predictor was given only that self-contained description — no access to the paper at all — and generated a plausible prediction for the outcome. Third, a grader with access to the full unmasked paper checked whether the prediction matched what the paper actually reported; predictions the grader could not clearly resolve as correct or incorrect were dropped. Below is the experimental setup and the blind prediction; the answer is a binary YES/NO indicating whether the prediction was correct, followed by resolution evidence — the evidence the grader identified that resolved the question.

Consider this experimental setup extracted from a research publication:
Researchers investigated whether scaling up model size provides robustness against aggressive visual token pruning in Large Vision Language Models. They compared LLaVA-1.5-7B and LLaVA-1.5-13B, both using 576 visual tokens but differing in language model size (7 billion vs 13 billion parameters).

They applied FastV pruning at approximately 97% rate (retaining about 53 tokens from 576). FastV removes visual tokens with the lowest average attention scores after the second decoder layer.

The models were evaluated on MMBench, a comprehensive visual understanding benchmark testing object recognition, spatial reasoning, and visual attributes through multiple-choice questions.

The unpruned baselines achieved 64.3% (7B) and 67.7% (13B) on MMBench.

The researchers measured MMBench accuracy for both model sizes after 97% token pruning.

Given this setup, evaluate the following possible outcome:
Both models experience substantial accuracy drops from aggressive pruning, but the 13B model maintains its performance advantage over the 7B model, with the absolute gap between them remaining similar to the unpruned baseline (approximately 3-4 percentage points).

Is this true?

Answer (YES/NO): NO